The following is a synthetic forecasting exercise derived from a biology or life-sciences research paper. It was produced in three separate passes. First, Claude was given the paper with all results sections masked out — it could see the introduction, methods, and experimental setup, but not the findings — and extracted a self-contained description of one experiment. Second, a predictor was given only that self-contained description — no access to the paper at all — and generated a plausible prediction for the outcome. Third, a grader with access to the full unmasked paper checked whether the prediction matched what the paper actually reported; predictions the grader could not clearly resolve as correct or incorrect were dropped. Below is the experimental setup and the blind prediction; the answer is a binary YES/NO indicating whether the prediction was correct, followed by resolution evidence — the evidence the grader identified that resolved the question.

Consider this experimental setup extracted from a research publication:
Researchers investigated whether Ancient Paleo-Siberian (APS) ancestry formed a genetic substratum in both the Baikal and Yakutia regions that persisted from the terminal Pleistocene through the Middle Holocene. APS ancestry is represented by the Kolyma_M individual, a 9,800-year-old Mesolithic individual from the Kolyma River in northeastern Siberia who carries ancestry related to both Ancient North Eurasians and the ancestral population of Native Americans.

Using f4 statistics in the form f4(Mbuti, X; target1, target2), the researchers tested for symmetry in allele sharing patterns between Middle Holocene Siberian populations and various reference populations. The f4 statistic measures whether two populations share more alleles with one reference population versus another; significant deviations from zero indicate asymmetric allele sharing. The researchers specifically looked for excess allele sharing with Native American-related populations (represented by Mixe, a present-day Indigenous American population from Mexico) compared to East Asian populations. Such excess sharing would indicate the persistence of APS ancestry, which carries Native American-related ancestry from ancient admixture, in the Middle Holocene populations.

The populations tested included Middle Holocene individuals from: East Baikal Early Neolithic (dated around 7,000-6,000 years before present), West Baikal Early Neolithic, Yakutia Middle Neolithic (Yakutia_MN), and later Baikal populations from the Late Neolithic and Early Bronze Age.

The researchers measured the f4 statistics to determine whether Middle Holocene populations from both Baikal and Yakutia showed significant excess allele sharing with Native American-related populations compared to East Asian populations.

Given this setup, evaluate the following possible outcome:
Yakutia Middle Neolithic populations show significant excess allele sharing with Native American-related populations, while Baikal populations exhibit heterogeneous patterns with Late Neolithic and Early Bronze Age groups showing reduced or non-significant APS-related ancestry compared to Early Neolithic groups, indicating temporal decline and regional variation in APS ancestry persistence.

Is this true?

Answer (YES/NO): NO